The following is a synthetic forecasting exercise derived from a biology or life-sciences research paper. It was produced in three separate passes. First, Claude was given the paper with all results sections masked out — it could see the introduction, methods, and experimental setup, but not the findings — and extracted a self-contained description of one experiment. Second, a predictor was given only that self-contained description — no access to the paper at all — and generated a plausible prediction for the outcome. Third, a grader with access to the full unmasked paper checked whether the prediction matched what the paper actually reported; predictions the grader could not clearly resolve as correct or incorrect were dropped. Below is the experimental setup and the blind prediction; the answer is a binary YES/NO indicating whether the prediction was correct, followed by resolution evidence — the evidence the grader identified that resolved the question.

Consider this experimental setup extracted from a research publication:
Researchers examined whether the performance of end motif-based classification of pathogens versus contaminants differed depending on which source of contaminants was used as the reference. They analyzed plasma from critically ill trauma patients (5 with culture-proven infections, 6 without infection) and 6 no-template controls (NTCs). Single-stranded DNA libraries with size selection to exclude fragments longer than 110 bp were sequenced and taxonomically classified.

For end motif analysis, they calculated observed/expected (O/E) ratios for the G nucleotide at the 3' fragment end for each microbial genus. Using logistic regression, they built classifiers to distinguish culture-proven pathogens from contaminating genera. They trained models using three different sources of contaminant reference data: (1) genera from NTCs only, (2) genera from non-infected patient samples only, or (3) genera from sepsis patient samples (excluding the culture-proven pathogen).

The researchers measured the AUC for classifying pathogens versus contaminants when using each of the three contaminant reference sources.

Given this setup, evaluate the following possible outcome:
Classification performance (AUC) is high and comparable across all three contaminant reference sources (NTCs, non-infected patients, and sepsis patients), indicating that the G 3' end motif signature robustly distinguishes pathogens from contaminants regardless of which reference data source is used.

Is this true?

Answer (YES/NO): YES